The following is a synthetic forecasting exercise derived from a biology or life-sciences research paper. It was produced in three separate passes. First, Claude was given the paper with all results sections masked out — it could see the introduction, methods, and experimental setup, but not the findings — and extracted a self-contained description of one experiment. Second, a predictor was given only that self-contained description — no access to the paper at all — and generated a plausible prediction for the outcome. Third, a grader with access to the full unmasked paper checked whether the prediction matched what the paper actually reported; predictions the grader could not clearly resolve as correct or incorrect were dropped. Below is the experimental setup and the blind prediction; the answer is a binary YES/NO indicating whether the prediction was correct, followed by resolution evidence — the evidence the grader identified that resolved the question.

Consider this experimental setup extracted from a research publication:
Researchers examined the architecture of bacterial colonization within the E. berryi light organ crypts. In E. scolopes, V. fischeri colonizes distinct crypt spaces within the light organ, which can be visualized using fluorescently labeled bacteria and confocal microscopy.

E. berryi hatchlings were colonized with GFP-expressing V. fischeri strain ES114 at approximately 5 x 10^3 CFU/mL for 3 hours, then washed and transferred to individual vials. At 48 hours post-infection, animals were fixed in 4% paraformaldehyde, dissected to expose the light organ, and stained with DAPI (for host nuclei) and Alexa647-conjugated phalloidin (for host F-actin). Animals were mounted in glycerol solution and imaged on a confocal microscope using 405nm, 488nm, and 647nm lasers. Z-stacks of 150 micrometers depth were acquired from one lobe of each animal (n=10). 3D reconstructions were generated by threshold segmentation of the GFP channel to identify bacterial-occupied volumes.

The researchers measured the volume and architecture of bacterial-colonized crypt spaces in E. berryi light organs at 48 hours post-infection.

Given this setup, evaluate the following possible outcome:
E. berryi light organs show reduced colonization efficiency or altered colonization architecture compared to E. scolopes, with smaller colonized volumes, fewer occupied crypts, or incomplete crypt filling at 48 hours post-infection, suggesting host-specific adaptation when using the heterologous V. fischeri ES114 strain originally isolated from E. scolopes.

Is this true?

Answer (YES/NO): NO